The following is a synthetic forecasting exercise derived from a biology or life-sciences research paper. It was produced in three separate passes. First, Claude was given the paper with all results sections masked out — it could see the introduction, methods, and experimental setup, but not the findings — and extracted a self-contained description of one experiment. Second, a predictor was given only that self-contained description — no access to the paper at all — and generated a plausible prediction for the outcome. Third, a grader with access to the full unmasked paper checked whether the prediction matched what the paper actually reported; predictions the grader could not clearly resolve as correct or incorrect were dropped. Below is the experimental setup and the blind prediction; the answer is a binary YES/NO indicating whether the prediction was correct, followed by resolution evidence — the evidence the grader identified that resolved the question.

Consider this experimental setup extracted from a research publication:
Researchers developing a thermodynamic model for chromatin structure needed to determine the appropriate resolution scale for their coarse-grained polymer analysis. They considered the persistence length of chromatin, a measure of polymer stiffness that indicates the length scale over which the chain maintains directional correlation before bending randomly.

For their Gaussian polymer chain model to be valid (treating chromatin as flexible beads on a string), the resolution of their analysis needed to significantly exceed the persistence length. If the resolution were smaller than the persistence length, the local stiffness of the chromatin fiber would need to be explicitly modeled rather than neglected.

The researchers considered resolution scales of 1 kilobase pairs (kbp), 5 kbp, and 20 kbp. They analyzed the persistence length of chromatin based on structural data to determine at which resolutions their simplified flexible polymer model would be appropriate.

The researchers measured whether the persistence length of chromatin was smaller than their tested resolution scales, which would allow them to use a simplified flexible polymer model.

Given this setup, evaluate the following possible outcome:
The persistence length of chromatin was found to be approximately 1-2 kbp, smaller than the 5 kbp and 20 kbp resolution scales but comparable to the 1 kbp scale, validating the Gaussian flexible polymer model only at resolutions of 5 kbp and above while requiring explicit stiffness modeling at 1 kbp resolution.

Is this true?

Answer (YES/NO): NO